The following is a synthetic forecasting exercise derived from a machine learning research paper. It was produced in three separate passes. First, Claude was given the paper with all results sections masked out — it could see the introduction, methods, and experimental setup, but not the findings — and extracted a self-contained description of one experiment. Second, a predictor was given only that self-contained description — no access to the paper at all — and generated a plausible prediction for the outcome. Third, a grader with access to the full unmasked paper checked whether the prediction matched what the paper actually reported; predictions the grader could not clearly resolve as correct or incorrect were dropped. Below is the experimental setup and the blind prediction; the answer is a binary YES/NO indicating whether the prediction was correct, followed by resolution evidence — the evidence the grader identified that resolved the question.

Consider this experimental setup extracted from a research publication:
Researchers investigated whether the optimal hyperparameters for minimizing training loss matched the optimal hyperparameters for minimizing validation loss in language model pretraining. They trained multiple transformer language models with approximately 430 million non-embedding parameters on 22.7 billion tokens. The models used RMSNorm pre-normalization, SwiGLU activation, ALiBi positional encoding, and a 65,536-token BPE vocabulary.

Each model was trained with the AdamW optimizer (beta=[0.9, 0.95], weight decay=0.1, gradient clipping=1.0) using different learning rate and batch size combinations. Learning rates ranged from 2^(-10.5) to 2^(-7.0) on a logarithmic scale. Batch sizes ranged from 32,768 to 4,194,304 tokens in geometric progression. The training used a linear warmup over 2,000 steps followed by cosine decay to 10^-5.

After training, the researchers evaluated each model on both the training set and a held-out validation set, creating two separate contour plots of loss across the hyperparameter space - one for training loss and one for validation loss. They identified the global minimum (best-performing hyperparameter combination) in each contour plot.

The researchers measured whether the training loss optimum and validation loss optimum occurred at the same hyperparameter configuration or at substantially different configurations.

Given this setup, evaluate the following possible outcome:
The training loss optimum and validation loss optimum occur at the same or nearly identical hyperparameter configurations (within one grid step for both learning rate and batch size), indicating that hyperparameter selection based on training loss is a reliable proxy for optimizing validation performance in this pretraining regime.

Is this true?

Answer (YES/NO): YES